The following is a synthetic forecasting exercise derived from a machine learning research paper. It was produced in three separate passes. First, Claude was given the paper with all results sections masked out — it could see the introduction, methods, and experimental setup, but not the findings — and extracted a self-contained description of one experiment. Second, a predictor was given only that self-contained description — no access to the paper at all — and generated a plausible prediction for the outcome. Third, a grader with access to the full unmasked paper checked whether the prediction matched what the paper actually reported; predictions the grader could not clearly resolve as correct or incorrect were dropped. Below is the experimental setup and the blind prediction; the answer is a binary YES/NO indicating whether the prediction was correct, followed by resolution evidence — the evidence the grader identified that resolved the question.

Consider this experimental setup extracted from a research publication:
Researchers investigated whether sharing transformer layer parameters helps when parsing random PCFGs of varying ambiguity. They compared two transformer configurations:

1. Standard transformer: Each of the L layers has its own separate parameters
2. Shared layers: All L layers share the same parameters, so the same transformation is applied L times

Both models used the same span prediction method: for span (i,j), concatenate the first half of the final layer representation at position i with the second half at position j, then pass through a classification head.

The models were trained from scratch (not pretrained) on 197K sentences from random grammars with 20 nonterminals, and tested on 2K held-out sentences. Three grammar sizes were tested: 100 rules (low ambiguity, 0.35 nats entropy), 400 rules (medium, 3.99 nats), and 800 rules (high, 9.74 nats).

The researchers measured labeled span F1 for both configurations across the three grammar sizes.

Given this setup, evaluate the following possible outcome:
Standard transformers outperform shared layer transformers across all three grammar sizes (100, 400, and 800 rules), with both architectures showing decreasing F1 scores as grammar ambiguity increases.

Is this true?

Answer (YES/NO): NO